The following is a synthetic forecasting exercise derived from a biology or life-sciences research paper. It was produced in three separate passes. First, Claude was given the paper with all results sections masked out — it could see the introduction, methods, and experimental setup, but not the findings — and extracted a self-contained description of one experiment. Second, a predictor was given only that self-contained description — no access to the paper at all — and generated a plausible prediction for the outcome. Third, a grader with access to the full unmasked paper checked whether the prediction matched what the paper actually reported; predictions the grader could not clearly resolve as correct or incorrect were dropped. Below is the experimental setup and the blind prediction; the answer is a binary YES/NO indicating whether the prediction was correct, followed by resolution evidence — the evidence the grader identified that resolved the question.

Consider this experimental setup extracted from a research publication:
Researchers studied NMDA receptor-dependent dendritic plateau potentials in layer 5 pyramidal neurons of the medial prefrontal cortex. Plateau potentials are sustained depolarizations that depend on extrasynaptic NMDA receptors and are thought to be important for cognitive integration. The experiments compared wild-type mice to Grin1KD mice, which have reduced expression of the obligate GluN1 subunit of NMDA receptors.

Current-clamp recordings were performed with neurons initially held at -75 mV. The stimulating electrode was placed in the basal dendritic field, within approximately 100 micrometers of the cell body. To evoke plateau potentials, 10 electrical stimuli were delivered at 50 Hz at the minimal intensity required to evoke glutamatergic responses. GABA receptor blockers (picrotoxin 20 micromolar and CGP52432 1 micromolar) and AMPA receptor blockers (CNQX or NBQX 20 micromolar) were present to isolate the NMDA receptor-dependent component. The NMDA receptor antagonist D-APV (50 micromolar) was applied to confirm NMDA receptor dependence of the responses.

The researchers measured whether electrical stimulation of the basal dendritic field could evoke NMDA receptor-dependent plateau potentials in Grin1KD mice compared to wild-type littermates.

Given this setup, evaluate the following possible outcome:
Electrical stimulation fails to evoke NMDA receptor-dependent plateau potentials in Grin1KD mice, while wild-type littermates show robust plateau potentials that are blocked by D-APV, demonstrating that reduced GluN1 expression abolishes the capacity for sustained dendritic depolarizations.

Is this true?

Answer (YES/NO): YES